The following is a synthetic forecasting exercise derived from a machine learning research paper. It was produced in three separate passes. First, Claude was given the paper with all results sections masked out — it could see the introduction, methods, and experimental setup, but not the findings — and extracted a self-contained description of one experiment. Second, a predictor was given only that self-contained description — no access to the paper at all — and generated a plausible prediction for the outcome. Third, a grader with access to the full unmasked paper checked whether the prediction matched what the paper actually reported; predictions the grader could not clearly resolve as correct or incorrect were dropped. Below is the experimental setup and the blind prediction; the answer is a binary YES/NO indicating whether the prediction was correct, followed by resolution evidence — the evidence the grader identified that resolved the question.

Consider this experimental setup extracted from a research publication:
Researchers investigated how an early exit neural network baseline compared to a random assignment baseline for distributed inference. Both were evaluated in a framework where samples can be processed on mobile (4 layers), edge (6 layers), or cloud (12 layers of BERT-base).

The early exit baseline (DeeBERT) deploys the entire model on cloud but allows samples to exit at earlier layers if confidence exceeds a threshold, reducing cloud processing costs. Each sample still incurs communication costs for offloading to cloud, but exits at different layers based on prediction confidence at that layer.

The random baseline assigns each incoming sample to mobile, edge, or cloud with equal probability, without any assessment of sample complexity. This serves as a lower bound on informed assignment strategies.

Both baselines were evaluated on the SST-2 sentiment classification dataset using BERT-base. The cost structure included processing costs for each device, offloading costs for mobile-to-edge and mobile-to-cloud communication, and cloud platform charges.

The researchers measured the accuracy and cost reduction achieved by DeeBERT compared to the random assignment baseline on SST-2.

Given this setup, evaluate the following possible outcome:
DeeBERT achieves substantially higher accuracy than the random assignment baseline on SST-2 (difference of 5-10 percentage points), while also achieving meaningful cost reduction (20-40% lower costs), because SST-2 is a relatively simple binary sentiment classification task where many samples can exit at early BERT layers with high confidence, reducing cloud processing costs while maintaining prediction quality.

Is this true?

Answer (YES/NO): NO